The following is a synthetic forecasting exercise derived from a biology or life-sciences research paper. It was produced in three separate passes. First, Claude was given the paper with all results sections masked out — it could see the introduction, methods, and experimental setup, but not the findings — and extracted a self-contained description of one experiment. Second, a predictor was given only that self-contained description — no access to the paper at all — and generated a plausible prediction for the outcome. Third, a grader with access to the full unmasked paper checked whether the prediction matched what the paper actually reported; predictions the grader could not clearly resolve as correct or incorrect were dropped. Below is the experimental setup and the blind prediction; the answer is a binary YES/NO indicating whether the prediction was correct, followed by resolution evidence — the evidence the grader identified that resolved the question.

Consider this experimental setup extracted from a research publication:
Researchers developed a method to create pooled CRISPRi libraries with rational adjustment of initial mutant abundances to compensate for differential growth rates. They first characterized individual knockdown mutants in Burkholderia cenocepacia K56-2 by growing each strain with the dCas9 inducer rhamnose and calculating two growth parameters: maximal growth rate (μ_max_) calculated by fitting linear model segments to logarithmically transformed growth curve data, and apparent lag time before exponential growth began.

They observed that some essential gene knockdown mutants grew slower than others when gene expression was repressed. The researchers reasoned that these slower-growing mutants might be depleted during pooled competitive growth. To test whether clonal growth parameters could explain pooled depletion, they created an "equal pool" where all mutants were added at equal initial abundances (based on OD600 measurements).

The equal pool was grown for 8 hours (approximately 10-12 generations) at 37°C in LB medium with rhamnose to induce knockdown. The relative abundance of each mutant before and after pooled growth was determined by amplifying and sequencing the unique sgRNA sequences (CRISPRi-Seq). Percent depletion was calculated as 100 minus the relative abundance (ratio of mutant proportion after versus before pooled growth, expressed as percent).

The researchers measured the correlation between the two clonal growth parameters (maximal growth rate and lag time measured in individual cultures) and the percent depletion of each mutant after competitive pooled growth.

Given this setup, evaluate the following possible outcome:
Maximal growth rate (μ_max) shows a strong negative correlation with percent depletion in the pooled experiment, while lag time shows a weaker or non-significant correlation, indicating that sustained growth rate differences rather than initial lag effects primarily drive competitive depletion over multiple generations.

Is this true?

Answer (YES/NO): NO